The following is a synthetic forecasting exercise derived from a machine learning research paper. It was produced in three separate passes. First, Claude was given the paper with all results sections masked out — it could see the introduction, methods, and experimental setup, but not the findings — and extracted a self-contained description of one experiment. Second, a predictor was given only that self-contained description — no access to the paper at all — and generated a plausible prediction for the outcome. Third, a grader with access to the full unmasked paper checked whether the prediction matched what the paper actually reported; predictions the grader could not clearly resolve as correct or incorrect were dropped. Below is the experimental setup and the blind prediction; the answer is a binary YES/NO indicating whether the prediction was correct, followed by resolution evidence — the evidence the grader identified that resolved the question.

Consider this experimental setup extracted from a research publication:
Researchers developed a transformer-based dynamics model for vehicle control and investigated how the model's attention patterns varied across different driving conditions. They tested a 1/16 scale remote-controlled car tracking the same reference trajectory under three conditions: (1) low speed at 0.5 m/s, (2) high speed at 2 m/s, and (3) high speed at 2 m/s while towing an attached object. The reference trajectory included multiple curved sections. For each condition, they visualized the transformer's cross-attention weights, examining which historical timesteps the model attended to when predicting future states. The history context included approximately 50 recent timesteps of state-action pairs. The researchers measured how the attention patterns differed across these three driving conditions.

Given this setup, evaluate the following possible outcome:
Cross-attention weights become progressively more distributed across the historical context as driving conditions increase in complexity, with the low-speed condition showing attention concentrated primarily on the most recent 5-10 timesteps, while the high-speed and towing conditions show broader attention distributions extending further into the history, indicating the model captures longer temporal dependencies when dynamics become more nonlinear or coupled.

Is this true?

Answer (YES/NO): NO